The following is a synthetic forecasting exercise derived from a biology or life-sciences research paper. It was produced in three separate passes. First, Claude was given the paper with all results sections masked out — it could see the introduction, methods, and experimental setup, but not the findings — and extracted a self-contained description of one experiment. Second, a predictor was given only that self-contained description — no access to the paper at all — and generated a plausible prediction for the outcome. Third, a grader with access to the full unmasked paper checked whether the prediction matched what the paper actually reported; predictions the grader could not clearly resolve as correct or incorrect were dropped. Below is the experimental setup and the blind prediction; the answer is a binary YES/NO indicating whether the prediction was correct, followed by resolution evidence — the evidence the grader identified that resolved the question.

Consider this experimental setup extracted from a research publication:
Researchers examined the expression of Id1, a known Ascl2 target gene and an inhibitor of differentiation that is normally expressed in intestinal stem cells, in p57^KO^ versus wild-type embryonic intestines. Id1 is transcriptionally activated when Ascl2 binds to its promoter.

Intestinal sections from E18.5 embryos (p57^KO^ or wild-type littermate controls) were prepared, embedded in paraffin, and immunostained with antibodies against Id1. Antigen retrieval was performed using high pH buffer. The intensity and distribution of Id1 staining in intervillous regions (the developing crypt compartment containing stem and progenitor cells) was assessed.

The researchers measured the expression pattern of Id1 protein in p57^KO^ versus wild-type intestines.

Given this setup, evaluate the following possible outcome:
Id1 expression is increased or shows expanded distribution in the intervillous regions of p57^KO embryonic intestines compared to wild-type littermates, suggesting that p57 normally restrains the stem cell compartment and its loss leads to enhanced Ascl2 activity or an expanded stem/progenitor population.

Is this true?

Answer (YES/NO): YES